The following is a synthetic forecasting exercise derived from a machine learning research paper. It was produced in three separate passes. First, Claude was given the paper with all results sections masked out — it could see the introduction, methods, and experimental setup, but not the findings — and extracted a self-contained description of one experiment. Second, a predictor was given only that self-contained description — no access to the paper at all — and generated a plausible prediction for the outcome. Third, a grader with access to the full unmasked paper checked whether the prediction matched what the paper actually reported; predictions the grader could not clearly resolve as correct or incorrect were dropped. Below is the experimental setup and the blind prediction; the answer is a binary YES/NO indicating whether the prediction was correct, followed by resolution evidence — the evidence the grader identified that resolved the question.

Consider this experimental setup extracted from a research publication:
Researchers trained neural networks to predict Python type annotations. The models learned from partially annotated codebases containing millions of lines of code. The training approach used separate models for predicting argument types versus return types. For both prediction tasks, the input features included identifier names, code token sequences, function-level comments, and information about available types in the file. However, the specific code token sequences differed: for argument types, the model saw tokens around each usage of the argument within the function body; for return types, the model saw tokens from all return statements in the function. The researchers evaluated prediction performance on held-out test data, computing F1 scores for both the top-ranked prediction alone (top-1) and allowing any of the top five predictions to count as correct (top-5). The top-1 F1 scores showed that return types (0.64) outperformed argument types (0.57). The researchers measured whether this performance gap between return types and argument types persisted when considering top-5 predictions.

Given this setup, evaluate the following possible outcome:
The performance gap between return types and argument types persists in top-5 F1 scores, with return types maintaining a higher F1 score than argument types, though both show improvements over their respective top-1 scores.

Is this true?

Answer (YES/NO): NO